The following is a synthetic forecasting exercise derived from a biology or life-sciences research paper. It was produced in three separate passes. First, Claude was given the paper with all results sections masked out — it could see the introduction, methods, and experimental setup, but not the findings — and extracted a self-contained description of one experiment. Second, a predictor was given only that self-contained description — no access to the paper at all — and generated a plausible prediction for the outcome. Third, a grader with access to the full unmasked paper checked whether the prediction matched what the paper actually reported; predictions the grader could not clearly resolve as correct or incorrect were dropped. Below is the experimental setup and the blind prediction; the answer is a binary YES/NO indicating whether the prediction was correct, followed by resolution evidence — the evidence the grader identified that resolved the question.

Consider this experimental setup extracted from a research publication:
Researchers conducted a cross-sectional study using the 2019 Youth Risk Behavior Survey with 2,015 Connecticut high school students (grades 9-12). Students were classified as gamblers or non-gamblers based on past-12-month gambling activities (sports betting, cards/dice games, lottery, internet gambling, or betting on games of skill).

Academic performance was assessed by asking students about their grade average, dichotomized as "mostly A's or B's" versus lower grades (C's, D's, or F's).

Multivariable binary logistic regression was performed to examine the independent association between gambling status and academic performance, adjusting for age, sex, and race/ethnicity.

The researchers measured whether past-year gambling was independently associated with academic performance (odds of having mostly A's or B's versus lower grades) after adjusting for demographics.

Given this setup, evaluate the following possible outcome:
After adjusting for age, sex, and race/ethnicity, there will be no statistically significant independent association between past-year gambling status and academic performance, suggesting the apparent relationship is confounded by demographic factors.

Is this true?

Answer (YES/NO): NO